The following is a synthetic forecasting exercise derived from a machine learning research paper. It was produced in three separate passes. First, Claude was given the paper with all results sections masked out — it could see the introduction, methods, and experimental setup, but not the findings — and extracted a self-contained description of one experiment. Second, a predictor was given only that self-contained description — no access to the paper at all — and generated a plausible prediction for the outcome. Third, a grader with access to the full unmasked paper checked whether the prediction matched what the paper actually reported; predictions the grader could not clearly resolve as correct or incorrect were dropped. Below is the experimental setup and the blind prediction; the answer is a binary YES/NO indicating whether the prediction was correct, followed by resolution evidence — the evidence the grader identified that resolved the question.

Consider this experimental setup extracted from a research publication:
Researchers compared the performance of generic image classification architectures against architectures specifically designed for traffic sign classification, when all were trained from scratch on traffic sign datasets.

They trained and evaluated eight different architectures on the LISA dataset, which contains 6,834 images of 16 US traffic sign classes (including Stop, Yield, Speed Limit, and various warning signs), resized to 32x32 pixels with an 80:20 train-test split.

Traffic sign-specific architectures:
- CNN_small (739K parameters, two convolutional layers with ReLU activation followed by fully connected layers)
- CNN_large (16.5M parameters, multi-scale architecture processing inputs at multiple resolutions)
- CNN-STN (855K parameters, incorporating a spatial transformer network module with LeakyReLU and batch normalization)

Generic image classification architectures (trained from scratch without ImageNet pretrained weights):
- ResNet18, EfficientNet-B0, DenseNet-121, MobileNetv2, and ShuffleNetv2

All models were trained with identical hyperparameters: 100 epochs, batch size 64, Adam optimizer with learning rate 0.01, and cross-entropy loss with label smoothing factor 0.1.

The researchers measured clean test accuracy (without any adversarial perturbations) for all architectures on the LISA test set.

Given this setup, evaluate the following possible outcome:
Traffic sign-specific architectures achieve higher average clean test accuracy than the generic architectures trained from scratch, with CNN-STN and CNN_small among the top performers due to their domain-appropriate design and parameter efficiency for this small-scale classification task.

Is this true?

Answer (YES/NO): NO